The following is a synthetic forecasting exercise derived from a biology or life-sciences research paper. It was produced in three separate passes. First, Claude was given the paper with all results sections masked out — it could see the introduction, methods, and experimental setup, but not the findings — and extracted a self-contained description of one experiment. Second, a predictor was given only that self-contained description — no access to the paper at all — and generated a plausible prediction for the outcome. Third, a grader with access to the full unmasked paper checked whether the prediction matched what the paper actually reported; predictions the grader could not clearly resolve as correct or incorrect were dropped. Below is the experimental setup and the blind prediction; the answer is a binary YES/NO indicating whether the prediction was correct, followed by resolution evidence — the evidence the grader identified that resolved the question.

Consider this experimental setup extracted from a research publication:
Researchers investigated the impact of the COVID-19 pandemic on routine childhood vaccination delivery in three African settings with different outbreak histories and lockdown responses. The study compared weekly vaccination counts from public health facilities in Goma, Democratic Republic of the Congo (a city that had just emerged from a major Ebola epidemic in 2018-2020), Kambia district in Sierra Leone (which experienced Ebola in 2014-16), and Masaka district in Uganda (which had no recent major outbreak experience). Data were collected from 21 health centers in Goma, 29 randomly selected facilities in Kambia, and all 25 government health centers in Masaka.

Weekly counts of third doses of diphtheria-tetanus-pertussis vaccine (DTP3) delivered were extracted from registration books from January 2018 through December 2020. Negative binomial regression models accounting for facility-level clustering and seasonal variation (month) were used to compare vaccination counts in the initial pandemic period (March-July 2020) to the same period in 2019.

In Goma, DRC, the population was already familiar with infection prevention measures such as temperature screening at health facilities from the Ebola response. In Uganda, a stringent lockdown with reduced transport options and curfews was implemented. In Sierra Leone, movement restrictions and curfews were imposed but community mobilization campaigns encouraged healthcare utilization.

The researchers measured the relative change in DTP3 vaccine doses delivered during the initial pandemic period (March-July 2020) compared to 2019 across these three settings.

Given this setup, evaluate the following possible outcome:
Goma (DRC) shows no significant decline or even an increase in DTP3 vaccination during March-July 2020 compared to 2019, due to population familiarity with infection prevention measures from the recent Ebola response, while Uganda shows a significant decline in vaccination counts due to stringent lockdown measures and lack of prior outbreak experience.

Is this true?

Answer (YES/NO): NO